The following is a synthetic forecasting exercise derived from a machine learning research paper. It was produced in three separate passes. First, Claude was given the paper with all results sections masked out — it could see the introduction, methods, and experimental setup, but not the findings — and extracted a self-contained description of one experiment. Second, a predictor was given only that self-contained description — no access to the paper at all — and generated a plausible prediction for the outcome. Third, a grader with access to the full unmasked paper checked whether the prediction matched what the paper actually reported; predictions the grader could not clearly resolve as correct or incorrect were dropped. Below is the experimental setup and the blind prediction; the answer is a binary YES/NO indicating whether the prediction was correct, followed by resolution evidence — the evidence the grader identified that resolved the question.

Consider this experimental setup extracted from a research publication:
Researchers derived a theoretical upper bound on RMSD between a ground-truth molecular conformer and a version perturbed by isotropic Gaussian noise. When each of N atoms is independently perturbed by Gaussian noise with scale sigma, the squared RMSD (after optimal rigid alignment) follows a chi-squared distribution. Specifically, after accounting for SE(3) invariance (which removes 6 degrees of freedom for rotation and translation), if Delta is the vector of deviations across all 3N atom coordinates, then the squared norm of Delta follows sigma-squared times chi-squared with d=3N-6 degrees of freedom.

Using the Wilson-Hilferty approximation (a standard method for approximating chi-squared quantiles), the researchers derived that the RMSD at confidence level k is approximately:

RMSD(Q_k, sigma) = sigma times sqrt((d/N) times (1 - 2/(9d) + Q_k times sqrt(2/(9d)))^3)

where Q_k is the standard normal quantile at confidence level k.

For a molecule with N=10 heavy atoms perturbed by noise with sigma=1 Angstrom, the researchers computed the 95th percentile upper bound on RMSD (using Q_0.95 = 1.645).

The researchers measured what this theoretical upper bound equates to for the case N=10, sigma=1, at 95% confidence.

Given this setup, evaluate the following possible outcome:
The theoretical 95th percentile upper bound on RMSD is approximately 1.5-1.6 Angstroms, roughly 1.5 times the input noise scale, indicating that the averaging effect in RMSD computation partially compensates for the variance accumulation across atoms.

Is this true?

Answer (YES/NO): NO